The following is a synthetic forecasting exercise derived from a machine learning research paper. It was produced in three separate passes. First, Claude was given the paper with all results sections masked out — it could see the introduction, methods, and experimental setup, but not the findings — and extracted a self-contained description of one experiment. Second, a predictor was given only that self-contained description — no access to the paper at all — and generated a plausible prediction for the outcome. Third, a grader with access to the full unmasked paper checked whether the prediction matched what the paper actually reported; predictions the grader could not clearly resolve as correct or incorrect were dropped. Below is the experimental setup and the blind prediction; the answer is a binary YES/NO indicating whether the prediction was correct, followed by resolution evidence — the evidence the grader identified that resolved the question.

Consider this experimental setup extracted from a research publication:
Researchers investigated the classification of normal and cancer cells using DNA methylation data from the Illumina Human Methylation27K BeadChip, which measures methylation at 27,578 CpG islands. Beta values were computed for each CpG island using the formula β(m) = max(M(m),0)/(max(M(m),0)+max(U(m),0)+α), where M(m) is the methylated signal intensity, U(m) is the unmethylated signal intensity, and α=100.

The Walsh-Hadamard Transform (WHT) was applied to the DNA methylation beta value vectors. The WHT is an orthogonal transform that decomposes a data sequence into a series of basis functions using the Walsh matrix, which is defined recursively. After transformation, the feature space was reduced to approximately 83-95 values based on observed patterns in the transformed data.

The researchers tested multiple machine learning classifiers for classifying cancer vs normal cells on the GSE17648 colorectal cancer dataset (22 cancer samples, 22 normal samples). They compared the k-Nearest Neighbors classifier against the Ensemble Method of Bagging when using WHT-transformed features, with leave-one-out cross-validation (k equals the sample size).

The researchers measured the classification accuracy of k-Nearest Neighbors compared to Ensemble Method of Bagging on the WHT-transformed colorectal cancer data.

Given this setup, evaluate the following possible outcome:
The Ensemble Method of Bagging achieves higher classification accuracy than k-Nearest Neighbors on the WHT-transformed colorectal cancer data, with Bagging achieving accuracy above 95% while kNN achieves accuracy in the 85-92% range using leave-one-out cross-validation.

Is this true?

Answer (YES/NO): NO